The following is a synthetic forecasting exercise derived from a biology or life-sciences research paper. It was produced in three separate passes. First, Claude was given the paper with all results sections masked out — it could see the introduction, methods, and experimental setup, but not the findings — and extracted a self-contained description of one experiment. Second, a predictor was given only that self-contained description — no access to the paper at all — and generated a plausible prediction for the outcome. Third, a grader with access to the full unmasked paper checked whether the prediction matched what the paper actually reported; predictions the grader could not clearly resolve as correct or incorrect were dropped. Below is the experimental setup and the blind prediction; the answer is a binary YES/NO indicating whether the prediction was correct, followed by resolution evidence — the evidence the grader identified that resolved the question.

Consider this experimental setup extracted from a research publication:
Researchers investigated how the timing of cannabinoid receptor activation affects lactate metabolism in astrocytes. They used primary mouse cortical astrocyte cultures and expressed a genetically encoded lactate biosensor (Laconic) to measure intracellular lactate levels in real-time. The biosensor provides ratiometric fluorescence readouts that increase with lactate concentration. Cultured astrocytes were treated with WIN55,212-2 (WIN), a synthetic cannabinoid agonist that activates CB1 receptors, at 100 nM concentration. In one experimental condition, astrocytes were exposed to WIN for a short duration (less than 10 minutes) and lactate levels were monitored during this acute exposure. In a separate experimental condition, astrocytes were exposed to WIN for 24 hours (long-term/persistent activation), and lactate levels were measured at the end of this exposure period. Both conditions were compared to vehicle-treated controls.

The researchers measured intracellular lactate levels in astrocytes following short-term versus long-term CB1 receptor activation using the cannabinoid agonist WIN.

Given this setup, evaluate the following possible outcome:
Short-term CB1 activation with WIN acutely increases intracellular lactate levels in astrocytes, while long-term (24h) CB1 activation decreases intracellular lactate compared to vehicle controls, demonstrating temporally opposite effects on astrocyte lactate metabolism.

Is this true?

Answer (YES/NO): YES